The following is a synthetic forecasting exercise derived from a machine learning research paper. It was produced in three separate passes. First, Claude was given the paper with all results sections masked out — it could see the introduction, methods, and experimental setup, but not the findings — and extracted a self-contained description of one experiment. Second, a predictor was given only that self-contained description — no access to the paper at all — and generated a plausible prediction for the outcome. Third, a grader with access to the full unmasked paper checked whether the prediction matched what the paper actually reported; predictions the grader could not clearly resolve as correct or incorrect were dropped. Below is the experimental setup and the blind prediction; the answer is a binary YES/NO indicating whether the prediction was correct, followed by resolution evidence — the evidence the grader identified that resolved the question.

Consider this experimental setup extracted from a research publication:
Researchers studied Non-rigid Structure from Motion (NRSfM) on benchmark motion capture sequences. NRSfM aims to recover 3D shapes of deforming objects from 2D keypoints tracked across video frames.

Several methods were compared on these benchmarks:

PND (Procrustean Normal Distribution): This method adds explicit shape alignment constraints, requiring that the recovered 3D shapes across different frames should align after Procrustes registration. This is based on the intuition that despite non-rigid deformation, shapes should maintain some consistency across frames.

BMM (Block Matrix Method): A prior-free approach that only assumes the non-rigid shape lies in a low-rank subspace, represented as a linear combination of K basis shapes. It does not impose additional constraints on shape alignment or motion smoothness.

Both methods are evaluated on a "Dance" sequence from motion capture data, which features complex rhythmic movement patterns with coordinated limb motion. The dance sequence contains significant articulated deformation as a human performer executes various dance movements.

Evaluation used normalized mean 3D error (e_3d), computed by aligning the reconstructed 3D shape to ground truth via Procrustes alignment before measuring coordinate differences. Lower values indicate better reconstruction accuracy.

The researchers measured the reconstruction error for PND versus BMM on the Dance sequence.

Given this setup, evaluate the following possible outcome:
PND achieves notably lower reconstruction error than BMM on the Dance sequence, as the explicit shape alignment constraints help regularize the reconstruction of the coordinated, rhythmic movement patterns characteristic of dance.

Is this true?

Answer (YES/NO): YES